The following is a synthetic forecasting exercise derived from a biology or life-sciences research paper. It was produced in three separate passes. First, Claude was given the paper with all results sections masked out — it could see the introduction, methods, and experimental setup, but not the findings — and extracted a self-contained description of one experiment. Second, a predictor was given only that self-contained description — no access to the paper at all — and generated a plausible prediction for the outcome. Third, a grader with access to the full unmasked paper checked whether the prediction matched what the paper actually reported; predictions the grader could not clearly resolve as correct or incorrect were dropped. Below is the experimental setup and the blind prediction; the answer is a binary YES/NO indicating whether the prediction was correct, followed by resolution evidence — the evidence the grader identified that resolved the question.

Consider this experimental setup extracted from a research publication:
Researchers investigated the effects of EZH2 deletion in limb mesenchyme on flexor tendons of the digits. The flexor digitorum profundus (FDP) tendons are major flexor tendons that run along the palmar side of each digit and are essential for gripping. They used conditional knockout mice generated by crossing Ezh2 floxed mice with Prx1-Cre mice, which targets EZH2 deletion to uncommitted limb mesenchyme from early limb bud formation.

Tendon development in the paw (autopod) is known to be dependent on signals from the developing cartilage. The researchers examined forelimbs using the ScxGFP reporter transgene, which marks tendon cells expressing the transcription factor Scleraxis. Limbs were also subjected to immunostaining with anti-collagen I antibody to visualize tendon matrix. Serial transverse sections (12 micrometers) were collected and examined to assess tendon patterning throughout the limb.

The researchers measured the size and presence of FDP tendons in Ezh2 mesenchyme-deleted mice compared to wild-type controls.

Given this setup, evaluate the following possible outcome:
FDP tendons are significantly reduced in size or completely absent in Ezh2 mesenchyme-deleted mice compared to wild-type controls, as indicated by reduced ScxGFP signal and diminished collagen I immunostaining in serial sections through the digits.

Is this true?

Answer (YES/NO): YES